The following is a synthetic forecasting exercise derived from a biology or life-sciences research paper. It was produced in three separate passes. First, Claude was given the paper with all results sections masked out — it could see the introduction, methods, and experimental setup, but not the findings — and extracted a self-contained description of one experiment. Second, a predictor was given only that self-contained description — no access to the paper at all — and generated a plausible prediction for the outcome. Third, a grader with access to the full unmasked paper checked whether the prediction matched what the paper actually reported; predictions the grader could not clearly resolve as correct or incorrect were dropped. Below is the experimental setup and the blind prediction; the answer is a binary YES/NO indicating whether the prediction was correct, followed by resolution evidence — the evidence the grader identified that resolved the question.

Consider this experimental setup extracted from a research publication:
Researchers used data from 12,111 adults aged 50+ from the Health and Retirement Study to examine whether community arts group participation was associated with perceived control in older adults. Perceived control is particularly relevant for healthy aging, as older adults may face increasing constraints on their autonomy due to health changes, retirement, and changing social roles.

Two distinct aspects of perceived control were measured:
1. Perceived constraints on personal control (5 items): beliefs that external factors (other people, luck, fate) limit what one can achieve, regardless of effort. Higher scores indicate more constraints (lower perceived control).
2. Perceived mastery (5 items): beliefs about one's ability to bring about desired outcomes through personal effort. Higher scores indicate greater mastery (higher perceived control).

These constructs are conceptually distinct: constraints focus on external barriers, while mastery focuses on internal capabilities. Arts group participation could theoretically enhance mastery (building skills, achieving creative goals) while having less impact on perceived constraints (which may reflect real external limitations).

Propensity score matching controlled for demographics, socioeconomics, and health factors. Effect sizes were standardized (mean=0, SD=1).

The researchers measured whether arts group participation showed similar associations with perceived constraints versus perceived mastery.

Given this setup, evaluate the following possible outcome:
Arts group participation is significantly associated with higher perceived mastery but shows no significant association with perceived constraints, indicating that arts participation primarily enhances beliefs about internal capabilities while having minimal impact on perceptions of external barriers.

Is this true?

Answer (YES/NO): YES